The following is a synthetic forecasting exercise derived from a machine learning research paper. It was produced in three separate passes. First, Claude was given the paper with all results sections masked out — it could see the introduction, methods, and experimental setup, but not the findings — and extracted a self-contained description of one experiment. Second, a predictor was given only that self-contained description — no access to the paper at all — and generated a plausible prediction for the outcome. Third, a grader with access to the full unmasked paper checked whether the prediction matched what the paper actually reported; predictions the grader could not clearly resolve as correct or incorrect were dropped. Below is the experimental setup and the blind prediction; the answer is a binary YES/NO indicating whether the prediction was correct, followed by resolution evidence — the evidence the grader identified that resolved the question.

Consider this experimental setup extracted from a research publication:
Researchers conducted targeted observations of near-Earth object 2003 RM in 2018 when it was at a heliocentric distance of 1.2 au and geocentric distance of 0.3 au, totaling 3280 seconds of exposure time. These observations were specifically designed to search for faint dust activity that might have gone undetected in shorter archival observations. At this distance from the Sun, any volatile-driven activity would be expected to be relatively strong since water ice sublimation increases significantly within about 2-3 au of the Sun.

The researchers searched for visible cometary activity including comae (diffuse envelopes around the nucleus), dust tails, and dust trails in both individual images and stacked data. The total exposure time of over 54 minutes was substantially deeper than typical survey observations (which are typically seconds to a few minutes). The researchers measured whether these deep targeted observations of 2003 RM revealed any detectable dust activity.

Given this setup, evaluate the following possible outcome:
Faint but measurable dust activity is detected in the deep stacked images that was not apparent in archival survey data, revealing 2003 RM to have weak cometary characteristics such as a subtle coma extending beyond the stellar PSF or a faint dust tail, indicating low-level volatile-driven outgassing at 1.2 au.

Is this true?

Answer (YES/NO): NO